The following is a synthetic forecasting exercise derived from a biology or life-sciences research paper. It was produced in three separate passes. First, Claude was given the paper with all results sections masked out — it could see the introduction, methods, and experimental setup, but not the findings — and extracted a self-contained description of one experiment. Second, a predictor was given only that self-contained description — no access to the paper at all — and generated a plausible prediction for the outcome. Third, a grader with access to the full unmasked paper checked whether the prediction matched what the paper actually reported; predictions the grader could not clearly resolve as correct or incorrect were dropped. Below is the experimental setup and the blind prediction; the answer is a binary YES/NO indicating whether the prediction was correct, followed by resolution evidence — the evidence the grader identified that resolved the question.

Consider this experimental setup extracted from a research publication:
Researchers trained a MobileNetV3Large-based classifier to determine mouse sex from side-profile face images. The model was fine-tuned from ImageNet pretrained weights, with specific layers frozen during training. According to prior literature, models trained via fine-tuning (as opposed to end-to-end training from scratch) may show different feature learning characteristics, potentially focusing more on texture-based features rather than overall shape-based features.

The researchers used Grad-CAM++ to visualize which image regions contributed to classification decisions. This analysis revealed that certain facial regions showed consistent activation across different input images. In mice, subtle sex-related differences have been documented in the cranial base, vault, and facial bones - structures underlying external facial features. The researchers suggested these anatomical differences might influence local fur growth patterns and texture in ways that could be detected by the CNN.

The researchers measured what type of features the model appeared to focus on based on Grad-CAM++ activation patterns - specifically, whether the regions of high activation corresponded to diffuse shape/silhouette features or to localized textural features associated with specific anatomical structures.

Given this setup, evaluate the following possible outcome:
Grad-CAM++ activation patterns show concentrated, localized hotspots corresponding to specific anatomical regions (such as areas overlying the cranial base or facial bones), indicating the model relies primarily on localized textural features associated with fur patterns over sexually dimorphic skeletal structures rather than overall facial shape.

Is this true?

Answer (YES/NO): YES